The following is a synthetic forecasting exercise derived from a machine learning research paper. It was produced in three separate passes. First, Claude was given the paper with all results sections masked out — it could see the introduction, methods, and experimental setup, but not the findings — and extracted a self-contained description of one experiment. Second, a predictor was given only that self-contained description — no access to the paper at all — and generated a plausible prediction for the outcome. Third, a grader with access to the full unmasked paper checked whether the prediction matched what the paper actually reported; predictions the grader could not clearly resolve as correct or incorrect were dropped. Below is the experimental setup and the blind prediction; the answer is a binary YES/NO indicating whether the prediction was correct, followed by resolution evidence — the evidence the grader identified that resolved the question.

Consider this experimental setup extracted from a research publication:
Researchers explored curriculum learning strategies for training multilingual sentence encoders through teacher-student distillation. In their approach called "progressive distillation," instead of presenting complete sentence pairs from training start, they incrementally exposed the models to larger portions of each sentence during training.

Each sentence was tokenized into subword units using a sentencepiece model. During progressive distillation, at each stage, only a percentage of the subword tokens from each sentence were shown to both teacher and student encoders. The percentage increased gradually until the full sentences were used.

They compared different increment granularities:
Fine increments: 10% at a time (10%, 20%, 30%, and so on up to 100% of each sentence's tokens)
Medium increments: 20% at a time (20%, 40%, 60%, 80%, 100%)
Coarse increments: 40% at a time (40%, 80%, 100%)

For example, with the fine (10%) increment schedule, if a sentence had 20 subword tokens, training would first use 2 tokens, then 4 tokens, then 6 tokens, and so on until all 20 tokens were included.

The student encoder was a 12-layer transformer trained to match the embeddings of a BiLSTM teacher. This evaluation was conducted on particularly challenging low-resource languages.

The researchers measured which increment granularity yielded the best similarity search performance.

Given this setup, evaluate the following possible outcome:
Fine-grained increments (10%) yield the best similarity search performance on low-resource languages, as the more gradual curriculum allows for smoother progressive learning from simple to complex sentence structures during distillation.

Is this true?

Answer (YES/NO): YES